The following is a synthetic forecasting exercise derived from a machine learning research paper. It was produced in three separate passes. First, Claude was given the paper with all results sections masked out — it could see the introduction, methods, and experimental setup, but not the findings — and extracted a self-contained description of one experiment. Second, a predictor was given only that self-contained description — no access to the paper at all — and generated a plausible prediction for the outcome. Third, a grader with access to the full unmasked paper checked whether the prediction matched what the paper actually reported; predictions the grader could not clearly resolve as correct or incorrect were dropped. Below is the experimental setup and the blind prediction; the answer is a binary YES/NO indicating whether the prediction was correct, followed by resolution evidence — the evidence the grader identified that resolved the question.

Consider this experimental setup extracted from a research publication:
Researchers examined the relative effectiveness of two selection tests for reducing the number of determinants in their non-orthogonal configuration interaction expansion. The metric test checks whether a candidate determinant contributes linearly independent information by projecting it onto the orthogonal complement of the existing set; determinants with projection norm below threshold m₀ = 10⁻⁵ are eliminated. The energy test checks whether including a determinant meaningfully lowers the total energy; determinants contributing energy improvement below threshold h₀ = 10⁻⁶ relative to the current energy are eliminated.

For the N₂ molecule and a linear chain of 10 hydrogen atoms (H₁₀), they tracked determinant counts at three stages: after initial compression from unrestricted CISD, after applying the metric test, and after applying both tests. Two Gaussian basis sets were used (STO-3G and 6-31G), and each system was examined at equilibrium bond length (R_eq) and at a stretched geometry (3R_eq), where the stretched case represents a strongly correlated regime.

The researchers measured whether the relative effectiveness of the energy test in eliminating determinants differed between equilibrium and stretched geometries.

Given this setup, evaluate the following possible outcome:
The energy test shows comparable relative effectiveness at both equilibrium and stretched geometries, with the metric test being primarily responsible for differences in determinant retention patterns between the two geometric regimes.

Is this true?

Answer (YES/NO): NO